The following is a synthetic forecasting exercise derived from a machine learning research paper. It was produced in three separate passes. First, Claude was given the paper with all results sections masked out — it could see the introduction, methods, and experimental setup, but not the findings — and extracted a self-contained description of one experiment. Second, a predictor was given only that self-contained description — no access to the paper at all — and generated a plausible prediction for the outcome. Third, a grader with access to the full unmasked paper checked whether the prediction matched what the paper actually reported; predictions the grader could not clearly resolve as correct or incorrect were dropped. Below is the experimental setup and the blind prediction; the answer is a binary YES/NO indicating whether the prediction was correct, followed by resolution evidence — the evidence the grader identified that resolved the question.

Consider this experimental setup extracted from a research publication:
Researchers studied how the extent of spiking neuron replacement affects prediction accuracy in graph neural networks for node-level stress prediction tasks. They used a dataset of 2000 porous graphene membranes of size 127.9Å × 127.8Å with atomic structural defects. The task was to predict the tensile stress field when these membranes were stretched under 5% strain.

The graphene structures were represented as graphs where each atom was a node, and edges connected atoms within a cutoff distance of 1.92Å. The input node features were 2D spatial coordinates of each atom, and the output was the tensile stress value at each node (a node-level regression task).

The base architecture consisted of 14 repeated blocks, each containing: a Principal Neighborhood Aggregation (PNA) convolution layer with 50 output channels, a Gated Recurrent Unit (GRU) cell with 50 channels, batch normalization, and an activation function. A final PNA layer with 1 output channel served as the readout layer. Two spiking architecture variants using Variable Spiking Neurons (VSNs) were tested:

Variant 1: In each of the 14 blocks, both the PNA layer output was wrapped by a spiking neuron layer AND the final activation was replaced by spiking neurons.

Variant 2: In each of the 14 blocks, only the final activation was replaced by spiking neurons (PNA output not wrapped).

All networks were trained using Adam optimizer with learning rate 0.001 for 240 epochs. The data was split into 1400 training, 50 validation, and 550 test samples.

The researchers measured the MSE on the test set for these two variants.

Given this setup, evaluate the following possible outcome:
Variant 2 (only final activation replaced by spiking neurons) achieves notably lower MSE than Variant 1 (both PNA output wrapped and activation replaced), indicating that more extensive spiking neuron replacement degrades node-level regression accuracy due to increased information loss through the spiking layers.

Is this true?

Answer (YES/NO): YES